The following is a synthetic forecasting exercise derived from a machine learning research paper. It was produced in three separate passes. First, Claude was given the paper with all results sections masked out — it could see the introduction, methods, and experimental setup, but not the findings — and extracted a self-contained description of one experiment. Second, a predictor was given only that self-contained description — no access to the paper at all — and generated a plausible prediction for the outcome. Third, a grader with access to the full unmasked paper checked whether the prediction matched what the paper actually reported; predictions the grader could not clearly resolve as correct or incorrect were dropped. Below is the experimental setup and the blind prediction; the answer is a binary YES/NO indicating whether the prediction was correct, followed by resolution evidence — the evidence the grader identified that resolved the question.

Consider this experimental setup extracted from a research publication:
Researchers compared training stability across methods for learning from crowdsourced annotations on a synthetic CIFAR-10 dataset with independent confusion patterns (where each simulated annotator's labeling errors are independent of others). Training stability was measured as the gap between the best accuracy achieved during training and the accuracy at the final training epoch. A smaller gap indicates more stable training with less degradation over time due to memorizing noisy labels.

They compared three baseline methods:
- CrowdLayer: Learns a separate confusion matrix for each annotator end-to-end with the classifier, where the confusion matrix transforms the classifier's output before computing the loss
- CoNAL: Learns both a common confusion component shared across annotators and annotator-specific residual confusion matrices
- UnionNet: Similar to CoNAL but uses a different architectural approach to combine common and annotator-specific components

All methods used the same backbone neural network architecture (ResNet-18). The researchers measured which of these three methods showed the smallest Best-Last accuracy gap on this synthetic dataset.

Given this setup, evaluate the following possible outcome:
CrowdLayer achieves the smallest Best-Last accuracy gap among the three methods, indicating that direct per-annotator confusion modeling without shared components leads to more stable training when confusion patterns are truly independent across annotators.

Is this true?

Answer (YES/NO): NO